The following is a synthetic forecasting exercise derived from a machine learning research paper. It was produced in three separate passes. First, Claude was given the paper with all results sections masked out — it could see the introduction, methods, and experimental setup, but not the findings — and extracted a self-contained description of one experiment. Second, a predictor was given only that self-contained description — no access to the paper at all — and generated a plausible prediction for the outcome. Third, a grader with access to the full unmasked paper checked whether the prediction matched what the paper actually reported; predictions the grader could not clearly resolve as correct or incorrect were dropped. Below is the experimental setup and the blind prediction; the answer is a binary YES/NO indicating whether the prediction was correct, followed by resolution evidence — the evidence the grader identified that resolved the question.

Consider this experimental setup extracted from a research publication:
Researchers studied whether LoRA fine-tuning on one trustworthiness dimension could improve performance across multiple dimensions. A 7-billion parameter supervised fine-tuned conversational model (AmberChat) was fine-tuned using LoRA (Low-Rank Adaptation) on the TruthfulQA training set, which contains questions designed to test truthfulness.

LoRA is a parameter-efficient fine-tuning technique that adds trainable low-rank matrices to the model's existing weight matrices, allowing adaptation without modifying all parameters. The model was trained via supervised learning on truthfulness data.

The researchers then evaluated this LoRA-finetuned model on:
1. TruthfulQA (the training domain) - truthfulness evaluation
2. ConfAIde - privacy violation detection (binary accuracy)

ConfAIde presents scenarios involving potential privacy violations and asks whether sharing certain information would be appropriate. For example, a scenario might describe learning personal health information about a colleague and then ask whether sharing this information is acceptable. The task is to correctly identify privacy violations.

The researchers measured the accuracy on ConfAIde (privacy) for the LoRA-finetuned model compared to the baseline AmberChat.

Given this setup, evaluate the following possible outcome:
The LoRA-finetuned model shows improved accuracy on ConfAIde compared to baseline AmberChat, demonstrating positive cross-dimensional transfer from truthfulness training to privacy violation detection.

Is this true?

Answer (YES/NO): YES